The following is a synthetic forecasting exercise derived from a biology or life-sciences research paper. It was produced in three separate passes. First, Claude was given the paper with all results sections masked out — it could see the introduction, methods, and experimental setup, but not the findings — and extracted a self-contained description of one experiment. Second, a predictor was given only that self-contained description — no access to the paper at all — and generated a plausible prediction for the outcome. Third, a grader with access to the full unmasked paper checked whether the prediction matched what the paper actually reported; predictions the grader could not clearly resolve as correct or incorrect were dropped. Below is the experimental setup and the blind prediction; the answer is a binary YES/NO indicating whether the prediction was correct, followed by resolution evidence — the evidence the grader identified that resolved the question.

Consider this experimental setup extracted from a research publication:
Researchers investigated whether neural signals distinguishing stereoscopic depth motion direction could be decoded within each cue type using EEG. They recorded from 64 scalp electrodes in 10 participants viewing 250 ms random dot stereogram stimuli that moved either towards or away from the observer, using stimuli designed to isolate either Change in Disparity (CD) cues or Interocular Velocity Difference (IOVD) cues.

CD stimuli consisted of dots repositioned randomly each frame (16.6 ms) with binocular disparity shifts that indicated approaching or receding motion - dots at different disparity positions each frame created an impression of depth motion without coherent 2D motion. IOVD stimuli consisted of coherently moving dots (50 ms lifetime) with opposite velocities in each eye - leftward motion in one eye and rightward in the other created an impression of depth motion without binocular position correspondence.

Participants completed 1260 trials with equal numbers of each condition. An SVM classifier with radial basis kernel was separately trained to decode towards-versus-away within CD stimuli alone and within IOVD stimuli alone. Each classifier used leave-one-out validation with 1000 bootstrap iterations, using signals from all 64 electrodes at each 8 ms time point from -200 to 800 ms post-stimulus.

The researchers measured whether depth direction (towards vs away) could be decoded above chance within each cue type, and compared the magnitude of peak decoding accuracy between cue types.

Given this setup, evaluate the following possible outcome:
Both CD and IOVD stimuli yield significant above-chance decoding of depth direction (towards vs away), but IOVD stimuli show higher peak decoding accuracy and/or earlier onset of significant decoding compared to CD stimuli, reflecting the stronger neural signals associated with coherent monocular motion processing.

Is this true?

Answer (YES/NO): YES